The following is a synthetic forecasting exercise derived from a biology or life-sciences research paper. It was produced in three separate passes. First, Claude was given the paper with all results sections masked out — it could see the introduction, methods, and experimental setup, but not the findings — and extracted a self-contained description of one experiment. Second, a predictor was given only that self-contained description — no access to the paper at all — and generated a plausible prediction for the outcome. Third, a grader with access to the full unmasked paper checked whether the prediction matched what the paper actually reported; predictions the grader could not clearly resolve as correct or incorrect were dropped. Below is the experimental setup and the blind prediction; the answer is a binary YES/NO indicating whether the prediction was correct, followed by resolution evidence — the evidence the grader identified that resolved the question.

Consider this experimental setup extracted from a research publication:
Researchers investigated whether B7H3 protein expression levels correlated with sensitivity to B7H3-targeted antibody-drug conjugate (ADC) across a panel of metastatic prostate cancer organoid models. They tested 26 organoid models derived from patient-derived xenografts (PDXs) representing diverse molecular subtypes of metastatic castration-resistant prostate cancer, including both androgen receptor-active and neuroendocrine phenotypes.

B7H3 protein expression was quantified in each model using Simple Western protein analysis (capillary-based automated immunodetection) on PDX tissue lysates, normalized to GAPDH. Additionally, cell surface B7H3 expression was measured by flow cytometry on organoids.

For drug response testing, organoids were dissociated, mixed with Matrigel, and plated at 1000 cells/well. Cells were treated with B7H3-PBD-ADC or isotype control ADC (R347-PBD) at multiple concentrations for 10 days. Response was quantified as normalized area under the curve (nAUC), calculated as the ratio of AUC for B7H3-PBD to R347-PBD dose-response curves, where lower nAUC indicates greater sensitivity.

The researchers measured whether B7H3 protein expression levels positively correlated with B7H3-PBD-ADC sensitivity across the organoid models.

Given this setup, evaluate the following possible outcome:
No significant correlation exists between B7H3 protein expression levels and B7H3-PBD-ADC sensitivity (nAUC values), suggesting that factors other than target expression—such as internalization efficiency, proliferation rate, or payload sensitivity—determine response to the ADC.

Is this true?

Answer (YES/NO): YES